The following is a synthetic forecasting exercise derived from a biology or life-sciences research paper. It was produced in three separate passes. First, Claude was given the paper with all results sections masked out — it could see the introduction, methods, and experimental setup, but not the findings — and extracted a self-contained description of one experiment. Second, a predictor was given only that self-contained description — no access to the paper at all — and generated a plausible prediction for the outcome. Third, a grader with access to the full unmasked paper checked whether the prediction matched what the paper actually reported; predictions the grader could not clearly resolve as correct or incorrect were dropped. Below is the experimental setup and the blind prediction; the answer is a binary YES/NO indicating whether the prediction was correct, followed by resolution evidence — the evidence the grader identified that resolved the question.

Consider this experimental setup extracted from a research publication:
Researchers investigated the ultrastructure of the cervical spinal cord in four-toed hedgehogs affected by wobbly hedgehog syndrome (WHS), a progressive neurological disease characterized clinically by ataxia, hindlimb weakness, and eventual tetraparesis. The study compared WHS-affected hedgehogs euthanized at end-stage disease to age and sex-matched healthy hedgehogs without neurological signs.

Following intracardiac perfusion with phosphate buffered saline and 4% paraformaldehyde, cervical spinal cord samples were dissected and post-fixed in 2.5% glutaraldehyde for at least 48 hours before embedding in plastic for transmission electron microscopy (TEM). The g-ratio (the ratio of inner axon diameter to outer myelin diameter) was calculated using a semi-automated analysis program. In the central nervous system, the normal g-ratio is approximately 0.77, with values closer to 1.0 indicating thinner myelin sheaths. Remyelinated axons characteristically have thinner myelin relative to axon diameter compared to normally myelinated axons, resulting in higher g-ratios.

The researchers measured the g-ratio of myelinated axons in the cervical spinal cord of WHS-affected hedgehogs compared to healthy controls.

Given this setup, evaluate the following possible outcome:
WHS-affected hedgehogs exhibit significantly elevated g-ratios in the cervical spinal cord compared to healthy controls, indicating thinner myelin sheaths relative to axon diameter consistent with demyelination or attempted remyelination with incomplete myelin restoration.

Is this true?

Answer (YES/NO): YES